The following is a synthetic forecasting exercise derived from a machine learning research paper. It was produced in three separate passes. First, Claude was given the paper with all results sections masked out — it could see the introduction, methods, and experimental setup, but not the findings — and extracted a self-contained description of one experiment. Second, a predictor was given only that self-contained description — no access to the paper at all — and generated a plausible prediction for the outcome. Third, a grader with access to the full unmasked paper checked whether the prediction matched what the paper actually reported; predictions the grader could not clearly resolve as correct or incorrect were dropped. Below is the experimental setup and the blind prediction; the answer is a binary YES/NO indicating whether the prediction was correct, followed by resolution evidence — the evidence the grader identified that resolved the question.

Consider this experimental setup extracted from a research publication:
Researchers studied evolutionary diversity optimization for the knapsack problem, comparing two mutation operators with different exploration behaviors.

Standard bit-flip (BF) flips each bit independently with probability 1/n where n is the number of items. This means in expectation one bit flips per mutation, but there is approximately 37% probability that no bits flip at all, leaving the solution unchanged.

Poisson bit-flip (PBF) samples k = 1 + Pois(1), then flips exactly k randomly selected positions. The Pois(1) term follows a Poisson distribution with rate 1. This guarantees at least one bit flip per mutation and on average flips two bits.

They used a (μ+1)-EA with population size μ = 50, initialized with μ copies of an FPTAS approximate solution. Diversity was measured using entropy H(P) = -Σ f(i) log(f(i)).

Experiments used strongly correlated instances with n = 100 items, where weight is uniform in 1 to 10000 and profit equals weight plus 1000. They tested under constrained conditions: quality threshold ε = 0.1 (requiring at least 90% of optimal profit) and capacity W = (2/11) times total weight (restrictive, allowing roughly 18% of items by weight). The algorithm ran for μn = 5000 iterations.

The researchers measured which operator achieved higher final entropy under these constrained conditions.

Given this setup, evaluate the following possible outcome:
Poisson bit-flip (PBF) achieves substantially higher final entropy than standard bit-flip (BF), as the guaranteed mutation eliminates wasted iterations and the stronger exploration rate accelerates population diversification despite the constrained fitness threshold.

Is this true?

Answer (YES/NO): NO